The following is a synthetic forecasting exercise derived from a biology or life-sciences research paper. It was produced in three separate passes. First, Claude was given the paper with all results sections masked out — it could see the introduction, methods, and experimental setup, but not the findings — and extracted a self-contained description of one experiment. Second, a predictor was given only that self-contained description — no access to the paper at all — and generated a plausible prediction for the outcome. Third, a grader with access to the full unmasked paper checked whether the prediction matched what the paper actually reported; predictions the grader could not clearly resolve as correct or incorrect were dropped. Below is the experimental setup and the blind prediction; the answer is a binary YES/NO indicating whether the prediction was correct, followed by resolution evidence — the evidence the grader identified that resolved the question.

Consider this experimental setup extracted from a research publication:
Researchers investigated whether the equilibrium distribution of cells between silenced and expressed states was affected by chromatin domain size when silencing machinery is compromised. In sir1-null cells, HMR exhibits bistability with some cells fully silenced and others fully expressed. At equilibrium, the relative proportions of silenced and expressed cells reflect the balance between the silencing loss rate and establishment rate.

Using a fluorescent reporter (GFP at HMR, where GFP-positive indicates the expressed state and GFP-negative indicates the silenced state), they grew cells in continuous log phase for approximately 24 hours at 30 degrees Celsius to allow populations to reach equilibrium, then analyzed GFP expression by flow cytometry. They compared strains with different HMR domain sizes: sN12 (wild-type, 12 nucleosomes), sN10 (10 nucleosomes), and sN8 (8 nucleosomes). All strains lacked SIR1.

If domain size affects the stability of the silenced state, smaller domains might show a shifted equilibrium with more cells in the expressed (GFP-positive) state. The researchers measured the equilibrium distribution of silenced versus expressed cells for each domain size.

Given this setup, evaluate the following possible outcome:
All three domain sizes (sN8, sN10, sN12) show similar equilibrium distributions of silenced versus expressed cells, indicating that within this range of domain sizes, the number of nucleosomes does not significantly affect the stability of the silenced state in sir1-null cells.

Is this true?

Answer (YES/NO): YES